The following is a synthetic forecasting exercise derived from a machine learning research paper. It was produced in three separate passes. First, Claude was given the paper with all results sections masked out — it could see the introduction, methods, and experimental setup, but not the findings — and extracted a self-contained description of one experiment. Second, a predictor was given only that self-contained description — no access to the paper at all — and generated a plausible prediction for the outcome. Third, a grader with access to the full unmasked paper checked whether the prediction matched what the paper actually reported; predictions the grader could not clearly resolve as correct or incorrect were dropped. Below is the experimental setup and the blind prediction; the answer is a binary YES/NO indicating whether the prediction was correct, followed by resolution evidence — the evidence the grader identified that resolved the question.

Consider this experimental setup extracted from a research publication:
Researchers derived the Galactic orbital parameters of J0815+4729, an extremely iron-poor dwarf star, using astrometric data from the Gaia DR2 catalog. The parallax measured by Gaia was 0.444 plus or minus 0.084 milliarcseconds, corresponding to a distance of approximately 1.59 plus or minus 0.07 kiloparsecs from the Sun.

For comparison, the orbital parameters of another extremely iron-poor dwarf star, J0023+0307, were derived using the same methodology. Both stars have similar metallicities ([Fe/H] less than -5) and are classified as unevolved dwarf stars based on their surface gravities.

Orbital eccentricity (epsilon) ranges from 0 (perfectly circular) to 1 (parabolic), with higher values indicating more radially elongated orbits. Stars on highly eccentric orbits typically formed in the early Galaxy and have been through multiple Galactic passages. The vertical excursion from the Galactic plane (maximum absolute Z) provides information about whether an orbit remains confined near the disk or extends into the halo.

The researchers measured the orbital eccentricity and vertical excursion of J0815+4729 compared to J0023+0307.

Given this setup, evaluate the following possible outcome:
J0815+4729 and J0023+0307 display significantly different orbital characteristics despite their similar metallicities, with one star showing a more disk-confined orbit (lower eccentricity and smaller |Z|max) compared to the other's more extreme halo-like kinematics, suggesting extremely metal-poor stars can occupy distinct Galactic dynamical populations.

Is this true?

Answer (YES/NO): NO